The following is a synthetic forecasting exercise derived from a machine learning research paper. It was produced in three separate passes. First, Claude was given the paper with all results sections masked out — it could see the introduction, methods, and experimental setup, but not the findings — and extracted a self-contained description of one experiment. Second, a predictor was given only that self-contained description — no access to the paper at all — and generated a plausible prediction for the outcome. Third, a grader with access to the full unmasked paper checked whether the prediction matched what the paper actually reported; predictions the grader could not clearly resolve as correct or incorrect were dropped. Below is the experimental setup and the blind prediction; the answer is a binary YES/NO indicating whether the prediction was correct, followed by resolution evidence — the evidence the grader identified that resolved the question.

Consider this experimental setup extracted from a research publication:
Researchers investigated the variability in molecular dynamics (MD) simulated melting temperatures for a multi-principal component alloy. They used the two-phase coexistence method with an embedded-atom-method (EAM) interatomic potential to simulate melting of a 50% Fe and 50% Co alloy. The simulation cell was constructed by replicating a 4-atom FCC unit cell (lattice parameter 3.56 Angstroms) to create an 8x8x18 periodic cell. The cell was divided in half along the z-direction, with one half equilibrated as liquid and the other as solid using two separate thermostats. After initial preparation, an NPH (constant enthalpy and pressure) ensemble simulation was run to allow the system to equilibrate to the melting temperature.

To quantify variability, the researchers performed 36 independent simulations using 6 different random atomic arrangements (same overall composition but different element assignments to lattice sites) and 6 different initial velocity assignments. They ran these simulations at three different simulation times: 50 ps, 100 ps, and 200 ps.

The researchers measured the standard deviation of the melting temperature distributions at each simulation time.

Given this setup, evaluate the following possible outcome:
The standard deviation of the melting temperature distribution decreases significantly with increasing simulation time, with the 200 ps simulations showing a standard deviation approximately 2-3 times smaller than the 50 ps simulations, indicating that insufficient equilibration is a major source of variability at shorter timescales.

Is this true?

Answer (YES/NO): YES